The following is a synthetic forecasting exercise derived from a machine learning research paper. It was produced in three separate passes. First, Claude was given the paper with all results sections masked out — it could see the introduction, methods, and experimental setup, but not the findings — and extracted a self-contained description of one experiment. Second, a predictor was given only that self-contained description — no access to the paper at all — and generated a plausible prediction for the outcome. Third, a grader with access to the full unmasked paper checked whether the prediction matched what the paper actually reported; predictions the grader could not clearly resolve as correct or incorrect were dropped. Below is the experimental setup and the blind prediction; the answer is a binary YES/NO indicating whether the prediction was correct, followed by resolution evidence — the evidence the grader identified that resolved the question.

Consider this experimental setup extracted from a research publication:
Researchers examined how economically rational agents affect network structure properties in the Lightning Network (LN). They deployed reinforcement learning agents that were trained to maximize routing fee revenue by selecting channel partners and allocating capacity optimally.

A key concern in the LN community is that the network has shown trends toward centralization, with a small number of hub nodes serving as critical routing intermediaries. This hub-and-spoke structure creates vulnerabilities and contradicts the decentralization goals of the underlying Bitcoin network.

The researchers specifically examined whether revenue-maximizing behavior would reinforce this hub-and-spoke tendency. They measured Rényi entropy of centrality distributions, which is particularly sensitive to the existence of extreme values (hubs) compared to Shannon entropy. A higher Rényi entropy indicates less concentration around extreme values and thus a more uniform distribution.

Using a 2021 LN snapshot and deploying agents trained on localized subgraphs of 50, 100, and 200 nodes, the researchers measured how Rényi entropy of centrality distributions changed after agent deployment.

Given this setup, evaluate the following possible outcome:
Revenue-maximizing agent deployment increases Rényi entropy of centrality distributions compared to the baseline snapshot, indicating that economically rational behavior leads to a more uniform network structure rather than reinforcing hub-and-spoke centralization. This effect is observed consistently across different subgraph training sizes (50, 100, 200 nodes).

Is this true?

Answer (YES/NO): NO